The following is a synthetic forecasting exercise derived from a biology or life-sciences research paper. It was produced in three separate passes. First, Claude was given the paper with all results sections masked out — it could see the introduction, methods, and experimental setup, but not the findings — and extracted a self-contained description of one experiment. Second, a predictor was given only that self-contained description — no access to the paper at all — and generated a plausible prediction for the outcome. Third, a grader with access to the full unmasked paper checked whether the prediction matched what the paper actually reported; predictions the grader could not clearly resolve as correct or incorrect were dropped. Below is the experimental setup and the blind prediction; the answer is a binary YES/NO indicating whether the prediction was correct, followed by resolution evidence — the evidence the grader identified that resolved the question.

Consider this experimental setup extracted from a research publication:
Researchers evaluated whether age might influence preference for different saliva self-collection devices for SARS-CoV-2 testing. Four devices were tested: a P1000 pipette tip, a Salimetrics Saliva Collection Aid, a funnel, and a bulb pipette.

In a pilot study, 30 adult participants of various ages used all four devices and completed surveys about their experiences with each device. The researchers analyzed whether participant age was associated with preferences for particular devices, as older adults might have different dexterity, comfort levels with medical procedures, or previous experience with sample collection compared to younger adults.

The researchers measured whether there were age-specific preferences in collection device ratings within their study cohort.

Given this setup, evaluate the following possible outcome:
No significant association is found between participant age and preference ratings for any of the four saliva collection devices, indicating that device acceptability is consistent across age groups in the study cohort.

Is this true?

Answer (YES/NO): YES